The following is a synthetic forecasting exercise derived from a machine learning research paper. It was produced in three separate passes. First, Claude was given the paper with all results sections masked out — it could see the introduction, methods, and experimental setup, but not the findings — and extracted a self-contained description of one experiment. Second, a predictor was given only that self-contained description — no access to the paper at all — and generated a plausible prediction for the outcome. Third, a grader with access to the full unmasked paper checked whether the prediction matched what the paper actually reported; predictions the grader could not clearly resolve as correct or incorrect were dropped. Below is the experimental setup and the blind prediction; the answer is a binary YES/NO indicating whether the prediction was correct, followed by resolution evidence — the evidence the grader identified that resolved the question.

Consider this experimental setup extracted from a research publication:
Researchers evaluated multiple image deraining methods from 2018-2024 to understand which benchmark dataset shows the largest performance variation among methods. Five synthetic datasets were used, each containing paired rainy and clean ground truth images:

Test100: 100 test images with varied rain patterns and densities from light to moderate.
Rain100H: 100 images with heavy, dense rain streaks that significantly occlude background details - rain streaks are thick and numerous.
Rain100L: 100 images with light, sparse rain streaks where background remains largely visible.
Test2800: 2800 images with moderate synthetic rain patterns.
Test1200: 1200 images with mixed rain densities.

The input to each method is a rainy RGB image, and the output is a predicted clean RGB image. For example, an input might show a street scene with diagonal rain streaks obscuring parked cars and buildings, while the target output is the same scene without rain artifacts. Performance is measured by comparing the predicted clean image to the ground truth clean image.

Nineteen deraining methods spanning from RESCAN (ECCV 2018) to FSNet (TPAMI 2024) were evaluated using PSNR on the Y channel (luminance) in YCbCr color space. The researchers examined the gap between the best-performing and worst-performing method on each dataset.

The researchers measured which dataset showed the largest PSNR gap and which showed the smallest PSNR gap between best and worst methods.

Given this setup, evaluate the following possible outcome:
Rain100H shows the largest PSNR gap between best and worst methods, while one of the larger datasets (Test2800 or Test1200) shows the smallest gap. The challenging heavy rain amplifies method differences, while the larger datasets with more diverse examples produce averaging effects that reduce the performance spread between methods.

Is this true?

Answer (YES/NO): YES